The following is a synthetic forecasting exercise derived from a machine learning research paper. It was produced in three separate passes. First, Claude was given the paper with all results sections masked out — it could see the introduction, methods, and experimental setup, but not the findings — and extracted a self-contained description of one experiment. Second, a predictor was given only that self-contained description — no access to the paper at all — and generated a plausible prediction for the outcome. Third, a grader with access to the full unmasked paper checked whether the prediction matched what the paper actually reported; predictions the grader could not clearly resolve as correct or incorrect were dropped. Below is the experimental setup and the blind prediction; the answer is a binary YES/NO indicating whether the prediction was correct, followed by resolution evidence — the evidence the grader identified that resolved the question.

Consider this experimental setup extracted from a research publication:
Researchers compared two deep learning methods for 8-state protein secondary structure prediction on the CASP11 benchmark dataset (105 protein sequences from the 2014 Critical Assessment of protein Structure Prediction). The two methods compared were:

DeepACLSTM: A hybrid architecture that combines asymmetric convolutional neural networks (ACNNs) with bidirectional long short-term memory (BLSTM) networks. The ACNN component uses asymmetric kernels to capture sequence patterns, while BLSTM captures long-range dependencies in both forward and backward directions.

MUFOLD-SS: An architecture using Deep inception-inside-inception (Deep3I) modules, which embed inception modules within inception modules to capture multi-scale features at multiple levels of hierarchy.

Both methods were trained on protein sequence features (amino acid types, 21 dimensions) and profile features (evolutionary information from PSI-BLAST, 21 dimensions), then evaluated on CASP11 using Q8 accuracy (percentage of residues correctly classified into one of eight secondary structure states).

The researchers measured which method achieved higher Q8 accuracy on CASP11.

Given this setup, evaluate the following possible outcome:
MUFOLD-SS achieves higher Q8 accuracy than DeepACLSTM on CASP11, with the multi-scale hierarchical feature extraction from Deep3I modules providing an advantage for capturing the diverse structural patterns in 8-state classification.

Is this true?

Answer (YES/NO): YES